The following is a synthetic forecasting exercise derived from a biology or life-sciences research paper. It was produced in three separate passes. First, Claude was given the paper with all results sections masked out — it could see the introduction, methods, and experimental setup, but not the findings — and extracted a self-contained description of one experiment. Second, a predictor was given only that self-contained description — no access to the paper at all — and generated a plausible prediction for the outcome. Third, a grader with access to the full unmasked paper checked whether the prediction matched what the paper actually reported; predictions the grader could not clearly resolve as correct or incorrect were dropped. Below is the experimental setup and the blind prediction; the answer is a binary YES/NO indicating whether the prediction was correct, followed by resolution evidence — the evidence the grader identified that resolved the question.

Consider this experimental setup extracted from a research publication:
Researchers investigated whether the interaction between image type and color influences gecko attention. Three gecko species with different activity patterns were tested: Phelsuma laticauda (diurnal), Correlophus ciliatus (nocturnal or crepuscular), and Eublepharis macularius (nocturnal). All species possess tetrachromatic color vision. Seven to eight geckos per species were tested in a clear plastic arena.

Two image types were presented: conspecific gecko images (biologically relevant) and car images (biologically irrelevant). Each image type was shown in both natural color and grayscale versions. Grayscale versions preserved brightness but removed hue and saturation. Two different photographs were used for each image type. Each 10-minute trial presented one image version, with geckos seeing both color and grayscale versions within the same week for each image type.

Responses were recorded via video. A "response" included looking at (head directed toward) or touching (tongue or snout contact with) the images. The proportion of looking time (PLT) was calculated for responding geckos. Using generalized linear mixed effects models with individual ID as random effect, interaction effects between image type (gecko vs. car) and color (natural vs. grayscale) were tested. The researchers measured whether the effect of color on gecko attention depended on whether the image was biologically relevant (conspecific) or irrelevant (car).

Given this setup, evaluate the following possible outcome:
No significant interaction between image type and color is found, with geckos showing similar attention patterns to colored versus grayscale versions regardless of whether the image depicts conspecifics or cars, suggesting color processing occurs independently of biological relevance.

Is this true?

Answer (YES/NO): YES